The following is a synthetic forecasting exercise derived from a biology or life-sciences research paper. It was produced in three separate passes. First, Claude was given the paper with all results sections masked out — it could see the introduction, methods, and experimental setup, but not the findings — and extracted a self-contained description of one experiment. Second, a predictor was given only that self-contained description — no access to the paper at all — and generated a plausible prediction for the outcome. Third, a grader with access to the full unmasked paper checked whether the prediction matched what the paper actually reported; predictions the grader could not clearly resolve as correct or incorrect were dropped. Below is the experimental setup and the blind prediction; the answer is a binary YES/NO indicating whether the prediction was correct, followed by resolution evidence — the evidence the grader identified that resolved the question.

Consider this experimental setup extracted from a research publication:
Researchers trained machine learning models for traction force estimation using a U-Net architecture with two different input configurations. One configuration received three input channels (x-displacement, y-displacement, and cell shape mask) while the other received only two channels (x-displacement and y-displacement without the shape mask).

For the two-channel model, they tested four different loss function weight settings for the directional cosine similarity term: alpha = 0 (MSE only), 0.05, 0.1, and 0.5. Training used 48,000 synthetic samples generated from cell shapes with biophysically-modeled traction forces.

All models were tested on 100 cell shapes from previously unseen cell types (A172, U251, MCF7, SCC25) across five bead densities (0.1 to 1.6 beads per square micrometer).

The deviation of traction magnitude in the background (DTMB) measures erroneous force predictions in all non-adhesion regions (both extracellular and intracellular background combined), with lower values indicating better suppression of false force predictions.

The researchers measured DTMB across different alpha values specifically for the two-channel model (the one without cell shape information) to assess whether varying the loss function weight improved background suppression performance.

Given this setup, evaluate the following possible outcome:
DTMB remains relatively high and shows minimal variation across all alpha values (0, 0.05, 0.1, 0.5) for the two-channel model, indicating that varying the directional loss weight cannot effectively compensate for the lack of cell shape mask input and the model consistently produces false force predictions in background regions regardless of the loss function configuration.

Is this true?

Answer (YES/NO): YES